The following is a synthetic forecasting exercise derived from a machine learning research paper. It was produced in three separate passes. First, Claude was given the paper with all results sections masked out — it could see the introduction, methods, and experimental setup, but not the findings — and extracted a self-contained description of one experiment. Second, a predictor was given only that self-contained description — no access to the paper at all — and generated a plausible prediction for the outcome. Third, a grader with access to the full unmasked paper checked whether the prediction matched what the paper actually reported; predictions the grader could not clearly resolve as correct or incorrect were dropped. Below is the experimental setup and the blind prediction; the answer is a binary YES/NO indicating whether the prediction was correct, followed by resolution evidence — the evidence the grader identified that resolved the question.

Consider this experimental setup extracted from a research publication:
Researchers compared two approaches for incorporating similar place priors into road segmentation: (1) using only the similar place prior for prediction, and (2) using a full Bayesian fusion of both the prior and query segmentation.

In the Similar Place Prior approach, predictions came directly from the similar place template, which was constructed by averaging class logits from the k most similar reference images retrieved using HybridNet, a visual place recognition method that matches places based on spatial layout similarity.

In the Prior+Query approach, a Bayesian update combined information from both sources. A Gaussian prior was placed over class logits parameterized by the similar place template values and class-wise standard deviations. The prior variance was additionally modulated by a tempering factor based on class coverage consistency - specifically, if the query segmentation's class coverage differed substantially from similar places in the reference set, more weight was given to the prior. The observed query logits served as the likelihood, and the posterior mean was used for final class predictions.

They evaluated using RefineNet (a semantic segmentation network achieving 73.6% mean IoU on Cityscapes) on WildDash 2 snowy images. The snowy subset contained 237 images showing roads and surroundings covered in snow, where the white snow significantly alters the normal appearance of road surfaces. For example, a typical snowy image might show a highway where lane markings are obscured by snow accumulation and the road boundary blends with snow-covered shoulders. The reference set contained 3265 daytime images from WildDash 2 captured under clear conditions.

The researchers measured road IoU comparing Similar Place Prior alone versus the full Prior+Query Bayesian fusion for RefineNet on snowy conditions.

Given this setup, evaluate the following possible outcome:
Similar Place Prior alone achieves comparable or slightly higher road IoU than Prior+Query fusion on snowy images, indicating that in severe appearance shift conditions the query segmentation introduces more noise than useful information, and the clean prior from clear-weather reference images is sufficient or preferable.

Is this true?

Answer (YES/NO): NO